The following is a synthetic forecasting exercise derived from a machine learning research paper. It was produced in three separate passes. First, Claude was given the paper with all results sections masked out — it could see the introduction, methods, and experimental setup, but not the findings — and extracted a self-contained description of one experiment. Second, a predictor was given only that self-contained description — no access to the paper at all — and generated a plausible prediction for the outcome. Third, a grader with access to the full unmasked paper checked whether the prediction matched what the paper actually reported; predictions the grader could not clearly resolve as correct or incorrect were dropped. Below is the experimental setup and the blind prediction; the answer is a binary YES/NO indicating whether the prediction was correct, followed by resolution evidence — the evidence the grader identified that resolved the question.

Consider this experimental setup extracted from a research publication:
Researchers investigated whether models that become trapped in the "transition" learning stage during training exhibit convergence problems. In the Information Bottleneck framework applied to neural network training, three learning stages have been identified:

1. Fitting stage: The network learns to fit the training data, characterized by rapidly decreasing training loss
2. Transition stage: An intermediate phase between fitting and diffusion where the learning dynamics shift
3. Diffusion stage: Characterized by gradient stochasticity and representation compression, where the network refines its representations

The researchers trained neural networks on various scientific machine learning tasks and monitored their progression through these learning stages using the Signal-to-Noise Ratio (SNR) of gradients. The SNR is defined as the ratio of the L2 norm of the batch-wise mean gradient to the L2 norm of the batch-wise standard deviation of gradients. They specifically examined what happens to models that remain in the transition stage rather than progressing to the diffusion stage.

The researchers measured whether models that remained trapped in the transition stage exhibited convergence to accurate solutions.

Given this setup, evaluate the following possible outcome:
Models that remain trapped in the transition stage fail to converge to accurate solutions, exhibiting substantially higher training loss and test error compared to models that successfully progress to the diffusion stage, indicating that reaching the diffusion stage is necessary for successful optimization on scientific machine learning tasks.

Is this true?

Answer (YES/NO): YES